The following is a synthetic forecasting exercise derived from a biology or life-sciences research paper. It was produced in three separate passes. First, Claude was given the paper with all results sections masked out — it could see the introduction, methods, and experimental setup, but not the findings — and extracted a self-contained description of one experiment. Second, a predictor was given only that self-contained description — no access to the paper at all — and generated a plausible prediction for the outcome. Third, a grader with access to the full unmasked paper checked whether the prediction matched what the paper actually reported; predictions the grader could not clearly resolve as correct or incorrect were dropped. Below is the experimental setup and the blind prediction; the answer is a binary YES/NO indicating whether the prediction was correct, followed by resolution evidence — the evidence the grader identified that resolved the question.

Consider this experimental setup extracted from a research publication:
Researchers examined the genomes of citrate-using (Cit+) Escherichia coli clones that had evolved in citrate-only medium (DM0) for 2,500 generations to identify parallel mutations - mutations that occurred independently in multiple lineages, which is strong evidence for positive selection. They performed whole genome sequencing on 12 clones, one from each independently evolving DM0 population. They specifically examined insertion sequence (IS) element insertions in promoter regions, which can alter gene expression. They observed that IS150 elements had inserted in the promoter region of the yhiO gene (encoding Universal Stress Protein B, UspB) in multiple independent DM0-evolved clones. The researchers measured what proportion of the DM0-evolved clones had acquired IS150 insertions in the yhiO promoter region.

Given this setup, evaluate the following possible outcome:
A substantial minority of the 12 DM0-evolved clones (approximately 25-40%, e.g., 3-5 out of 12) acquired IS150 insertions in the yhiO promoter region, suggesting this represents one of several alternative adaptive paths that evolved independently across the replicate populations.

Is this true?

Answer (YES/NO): NO